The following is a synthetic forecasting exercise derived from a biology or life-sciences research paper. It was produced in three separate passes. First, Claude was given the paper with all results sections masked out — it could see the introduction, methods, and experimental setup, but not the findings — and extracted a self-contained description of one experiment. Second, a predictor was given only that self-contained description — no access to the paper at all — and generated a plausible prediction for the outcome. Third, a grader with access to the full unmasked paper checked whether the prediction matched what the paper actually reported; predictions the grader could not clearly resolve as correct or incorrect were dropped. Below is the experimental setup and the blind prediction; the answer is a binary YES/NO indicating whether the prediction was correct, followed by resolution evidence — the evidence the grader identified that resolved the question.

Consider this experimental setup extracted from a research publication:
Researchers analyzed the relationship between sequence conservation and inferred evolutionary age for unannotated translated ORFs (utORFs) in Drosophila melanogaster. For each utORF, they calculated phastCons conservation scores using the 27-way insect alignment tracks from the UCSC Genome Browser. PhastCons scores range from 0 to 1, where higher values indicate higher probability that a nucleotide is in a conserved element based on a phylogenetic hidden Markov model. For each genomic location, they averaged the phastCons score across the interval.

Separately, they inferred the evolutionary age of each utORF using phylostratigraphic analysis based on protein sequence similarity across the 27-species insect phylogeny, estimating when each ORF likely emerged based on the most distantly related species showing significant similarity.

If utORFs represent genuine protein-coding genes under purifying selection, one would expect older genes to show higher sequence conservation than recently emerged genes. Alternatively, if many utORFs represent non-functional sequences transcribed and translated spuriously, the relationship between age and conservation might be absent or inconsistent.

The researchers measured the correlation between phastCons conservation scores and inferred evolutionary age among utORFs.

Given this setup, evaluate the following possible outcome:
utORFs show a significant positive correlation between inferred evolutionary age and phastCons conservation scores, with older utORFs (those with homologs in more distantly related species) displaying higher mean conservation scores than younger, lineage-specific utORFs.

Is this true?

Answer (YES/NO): NO